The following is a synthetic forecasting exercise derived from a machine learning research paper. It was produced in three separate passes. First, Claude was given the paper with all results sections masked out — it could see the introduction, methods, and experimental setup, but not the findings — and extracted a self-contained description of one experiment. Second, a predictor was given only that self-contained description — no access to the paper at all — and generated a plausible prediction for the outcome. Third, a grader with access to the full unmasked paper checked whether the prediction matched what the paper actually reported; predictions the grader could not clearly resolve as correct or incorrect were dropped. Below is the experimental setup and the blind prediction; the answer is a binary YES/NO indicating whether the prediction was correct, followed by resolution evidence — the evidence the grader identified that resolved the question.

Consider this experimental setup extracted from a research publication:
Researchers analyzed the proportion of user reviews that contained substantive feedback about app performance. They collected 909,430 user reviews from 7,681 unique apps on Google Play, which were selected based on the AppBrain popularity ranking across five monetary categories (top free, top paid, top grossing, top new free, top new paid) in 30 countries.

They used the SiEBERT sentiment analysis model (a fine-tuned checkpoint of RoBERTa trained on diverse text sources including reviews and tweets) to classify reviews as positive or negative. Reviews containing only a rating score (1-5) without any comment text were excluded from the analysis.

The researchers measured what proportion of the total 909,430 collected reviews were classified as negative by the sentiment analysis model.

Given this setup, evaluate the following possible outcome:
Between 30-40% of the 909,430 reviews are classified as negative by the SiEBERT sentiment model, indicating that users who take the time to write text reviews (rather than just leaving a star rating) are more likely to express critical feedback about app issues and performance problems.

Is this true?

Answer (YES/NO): NO